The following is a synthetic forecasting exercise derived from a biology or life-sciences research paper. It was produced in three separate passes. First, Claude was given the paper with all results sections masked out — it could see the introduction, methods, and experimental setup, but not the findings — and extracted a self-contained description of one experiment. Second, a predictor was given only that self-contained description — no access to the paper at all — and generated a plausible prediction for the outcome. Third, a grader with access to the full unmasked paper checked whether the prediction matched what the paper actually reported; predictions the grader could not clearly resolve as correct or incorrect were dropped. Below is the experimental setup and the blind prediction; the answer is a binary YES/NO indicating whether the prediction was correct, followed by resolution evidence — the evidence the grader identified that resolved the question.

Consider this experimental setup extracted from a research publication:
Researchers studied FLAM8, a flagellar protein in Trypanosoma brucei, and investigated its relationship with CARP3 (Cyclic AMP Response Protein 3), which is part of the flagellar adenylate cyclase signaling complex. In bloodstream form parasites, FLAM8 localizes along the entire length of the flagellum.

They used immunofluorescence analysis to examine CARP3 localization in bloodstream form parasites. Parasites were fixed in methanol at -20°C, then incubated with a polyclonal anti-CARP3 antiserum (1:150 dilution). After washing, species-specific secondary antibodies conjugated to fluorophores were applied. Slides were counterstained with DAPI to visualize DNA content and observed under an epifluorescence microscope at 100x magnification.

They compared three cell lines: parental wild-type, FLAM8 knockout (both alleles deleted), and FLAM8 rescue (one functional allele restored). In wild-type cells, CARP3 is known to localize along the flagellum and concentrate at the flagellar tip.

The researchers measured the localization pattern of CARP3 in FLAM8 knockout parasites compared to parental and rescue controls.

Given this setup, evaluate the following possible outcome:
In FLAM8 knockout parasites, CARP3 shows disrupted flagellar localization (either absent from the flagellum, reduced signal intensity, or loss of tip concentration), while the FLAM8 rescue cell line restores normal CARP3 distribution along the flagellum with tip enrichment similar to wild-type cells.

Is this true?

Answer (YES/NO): NO